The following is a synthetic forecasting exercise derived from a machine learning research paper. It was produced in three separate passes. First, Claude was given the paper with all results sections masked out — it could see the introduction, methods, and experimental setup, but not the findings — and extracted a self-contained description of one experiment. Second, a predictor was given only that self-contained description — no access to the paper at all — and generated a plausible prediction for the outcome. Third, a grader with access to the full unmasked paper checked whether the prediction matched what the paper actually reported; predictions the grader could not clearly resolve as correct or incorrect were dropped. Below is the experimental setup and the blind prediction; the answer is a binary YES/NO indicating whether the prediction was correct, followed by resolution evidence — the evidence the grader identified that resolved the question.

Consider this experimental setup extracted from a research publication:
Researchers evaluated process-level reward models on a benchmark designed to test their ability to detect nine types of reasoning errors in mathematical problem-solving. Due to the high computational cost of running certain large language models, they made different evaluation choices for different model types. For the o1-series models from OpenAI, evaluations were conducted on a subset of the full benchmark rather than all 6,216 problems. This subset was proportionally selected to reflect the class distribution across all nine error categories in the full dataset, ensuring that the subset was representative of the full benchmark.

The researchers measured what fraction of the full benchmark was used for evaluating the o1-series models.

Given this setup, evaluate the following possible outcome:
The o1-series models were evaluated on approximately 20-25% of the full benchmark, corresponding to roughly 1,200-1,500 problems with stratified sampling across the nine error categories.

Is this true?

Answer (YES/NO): NO